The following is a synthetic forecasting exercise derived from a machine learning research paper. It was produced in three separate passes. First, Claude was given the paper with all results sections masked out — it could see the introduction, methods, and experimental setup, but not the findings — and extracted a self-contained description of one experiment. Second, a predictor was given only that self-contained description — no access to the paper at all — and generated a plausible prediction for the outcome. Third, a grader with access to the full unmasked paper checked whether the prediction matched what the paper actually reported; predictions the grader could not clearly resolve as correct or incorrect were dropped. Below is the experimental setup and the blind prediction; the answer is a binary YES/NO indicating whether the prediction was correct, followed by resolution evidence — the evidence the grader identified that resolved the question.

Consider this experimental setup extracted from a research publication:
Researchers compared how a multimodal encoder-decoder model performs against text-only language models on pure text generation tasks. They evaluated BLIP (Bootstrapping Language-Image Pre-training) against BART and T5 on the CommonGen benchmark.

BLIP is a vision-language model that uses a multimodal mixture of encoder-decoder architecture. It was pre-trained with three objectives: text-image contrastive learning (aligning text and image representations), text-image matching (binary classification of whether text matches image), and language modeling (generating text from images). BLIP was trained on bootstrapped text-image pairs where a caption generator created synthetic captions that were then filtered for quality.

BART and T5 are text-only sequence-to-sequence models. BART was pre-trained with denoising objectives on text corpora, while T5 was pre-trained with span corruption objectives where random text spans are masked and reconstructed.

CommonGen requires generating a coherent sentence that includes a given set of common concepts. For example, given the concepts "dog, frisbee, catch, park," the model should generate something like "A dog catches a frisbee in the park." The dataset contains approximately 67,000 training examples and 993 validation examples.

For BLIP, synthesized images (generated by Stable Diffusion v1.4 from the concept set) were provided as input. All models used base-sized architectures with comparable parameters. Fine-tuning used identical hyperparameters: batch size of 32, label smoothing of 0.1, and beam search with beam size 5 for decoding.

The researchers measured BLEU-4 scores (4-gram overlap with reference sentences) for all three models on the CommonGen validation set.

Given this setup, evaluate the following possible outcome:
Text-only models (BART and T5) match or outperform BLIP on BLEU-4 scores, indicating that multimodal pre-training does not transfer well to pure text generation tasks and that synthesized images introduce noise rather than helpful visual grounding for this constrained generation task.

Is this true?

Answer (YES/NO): YES